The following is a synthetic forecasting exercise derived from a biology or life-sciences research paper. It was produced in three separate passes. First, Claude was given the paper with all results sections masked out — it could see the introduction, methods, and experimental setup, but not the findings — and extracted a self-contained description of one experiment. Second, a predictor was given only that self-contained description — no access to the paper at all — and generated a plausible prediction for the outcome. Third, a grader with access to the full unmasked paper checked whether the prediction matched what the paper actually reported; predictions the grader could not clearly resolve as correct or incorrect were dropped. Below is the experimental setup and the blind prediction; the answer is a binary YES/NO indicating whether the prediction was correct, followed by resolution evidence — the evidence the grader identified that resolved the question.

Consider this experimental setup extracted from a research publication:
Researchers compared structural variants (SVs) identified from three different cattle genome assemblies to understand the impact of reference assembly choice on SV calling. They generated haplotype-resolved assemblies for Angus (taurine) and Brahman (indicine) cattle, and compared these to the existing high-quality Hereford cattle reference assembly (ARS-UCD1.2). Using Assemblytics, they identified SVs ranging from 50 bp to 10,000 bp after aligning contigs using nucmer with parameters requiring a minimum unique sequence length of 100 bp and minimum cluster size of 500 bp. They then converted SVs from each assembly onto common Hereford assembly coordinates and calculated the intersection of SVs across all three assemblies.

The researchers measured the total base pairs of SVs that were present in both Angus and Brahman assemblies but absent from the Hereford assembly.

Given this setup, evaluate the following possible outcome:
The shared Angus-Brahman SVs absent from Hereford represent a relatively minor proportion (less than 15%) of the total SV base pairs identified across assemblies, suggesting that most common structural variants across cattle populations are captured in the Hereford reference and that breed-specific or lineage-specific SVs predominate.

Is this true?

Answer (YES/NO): NO